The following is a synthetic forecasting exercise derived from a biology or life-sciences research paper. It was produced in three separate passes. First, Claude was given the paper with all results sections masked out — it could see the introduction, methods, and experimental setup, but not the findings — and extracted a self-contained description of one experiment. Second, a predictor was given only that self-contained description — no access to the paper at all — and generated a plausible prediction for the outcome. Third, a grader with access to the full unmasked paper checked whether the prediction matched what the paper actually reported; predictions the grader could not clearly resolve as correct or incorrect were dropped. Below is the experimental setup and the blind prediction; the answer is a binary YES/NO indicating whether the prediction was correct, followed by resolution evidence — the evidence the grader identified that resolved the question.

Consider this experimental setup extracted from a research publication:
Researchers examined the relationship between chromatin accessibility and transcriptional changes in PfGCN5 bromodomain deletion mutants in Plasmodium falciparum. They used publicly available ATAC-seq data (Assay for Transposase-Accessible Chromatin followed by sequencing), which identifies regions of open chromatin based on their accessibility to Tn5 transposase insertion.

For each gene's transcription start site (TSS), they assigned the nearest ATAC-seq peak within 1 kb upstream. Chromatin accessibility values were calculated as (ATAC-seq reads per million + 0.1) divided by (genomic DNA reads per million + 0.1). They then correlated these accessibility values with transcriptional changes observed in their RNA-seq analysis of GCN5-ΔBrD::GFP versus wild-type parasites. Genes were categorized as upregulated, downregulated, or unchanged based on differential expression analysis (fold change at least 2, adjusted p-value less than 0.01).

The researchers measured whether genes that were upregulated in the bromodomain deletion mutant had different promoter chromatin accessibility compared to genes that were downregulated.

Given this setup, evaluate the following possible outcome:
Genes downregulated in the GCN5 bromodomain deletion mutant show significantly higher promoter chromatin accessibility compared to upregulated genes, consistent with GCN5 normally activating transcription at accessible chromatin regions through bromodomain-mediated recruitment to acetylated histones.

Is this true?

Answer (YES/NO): YES